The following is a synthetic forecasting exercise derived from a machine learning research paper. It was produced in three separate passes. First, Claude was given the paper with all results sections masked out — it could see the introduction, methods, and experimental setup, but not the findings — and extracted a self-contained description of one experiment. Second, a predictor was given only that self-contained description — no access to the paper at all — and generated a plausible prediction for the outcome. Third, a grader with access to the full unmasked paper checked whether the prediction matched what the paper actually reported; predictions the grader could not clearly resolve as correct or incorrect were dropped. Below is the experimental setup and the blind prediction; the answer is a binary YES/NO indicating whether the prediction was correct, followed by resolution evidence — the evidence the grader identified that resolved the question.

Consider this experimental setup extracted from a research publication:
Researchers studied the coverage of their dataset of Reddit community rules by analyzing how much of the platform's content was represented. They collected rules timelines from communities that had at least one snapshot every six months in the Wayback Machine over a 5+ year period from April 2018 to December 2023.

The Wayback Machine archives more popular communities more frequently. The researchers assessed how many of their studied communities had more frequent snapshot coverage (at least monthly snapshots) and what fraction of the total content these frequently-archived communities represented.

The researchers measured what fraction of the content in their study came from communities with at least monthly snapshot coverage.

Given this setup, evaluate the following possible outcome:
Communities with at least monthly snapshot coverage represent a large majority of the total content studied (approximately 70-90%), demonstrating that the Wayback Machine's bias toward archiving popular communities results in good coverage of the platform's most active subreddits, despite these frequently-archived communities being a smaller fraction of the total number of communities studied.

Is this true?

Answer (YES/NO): YES